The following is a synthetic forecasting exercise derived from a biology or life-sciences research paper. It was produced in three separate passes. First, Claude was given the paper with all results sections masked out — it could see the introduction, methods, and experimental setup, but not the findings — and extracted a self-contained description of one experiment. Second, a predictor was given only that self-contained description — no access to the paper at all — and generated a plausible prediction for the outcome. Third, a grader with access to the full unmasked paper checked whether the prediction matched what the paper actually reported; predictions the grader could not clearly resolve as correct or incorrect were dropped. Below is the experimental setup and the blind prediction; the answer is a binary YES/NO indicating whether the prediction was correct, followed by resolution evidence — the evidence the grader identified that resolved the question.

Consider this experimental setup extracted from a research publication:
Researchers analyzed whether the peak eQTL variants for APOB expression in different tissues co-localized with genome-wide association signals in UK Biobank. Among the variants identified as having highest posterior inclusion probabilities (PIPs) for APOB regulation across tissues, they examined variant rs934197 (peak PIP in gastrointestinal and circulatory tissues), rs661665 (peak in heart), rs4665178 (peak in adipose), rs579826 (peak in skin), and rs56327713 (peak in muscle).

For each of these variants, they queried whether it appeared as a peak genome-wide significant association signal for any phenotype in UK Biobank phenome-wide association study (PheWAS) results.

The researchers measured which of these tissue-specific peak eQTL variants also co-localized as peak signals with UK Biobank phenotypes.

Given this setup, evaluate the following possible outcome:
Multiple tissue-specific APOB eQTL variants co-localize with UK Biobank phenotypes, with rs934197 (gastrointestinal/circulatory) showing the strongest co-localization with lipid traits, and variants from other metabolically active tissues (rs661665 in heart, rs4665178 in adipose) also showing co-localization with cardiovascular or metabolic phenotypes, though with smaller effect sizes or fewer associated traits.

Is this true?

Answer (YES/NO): NO